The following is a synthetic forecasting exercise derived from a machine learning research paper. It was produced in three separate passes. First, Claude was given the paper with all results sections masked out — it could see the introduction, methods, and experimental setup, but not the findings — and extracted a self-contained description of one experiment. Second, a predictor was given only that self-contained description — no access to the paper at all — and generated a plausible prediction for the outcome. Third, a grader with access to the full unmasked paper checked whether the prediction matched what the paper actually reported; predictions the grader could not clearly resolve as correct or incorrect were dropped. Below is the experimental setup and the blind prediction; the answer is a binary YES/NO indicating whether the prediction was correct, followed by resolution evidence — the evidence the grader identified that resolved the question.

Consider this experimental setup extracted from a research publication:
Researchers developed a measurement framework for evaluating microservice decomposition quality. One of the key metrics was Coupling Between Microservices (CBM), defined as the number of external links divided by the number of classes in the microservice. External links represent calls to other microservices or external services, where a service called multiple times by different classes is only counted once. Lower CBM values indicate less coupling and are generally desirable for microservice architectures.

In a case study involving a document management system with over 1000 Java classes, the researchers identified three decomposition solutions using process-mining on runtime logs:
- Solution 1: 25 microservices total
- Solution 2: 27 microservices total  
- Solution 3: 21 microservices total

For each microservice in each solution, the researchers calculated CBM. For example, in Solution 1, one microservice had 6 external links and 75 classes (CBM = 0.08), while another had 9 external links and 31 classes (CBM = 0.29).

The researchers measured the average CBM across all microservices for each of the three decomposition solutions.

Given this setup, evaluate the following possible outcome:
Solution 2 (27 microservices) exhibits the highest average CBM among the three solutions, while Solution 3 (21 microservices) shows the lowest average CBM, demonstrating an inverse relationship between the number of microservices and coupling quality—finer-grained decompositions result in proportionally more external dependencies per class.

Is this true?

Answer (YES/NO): NO